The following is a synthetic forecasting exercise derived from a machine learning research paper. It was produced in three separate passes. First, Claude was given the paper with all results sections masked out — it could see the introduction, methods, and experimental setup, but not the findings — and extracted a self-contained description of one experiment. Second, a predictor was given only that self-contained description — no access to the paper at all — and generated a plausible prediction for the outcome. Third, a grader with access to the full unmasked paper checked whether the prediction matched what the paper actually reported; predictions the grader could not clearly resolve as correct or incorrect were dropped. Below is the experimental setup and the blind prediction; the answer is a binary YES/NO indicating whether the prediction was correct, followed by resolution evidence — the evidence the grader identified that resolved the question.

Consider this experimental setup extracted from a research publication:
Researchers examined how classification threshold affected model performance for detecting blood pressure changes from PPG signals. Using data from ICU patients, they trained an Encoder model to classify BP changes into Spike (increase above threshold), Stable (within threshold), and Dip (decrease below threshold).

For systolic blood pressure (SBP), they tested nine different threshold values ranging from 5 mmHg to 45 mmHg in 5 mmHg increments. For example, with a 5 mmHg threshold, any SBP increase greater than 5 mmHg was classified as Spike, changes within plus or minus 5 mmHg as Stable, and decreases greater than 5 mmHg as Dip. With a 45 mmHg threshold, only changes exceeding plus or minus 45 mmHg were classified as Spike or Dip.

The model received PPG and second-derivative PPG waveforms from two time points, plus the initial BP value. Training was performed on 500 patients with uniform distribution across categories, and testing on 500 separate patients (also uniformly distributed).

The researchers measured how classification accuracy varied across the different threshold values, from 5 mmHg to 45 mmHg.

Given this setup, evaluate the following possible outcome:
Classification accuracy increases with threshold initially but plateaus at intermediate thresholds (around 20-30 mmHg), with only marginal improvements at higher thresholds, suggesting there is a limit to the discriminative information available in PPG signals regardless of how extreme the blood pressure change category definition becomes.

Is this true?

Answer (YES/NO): NO